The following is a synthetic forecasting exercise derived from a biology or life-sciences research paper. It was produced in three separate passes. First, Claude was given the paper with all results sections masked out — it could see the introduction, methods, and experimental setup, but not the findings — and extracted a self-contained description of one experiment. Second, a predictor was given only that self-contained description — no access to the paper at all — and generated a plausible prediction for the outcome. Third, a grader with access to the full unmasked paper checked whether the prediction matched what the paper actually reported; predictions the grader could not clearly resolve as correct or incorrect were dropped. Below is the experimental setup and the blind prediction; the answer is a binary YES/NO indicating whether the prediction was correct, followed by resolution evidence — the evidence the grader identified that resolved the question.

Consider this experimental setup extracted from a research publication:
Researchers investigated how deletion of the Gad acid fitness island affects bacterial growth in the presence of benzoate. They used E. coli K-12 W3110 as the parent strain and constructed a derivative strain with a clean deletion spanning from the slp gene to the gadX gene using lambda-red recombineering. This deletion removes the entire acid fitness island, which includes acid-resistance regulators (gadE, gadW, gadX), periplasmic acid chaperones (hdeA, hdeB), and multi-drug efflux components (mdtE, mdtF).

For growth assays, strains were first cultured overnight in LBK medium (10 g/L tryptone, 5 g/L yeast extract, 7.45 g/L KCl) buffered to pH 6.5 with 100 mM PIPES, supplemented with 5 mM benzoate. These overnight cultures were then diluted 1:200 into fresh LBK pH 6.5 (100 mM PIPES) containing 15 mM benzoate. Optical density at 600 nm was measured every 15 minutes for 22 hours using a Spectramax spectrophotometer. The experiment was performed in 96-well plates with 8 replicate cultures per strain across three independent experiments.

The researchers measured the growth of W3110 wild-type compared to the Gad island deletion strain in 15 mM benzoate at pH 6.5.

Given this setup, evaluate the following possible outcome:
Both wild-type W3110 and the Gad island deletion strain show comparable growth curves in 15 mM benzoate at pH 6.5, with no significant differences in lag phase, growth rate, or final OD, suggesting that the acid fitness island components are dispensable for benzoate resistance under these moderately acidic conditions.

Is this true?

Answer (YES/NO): NO